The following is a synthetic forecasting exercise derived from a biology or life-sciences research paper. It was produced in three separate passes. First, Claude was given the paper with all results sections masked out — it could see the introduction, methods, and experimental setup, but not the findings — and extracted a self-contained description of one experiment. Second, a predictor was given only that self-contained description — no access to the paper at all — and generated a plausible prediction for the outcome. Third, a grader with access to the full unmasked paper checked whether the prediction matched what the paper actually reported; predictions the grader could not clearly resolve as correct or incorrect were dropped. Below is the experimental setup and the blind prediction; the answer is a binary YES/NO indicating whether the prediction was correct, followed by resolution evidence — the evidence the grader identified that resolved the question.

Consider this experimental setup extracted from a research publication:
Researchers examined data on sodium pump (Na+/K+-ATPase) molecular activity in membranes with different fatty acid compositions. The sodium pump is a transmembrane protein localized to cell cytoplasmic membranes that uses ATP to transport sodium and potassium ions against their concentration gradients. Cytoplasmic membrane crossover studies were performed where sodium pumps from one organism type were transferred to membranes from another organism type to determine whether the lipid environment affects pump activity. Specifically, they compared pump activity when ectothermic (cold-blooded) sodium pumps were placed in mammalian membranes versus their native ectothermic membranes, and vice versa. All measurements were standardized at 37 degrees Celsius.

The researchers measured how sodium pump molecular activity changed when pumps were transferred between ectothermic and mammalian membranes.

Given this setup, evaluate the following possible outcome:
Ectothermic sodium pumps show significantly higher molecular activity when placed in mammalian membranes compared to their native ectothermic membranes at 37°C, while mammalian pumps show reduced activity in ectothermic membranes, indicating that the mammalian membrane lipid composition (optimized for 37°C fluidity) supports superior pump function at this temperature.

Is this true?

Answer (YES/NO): YES